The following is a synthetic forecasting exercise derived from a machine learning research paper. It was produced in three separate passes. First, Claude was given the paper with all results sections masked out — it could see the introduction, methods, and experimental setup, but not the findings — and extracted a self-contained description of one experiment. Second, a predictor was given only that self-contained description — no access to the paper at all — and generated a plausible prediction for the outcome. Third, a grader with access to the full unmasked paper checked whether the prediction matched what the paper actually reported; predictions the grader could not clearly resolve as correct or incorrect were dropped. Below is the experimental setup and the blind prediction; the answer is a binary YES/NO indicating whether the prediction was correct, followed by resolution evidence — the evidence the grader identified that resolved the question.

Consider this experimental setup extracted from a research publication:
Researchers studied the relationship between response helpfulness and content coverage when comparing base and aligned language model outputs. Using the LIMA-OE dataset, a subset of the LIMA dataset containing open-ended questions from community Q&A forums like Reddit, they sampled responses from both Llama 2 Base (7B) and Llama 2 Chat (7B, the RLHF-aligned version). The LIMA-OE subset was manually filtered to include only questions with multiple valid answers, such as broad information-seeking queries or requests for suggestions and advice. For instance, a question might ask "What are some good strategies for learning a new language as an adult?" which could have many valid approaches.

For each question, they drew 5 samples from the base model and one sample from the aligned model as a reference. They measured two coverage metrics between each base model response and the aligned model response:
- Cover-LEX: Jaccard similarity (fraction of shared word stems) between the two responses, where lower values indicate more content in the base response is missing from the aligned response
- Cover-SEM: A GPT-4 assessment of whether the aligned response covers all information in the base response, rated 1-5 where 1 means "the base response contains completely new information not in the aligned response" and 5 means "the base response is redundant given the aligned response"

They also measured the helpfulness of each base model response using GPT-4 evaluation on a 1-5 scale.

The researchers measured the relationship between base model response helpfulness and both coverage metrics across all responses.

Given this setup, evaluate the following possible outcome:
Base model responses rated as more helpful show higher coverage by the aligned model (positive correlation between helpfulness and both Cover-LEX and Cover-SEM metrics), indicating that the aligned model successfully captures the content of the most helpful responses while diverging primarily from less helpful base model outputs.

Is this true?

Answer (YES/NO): YES